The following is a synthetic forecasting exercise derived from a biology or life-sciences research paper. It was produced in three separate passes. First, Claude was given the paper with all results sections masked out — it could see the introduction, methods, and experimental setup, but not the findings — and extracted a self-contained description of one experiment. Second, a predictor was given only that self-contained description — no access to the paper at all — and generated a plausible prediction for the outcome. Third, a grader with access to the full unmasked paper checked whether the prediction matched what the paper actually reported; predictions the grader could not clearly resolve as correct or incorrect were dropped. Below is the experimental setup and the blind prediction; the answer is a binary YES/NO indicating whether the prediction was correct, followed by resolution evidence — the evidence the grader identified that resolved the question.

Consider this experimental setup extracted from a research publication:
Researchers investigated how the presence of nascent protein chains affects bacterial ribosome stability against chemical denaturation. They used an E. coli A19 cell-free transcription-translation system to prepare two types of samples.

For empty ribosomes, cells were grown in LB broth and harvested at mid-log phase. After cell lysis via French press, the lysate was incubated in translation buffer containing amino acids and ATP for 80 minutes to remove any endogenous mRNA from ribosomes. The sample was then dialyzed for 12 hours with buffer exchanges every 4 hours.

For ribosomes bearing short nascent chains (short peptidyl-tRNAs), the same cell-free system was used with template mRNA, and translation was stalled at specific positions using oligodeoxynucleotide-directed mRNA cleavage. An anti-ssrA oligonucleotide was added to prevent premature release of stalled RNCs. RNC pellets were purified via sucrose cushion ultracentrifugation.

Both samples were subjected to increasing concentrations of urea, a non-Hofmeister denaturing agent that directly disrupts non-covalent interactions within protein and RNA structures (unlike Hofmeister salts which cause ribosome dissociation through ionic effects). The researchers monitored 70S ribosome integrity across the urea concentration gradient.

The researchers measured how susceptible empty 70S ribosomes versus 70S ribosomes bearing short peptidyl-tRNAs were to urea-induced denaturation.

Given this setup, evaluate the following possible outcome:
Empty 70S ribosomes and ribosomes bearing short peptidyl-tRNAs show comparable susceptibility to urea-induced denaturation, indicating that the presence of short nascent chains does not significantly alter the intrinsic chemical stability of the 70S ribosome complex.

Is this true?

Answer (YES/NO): NO